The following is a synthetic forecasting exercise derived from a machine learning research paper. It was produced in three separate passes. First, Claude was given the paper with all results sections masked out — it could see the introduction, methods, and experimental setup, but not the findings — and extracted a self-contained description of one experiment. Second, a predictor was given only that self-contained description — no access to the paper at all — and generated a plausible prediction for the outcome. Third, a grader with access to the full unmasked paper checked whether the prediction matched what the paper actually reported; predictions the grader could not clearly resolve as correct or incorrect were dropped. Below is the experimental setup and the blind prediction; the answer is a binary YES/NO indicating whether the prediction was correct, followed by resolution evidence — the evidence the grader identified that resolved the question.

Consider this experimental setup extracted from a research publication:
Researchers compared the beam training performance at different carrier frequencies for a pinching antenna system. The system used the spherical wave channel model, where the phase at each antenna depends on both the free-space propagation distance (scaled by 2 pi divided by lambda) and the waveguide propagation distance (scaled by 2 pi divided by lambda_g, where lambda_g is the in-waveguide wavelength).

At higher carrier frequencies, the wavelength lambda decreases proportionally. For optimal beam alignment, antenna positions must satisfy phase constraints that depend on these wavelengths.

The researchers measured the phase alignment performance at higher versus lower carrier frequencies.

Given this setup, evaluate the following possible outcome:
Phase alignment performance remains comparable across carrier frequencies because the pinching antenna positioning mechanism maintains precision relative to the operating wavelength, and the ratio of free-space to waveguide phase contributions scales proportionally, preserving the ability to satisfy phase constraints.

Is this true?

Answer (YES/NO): NO